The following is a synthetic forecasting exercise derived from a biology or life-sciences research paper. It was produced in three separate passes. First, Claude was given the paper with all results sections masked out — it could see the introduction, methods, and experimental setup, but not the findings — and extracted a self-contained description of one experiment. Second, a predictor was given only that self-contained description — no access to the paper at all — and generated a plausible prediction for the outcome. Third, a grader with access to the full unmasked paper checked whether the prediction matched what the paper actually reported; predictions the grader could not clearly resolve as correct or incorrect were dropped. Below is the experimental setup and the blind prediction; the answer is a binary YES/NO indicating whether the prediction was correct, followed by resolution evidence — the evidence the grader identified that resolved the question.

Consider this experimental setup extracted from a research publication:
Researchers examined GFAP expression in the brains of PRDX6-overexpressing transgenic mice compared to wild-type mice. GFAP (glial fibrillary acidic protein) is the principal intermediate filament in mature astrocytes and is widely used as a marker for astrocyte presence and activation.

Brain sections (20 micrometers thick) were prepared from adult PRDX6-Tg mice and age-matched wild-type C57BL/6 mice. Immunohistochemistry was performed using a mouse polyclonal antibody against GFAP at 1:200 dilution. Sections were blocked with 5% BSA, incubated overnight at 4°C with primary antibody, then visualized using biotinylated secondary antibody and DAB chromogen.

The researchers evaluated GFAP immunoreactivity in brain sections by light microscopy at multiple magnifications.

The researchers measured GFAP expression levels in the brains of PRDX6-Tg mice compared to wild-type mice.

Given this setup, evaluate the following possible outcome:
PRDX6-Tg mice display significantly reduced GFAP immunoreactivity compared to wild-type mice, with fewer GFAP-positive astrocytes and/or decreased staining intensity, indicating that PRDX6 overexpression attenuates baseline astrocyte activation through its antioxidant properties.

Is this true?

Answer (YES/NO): NO